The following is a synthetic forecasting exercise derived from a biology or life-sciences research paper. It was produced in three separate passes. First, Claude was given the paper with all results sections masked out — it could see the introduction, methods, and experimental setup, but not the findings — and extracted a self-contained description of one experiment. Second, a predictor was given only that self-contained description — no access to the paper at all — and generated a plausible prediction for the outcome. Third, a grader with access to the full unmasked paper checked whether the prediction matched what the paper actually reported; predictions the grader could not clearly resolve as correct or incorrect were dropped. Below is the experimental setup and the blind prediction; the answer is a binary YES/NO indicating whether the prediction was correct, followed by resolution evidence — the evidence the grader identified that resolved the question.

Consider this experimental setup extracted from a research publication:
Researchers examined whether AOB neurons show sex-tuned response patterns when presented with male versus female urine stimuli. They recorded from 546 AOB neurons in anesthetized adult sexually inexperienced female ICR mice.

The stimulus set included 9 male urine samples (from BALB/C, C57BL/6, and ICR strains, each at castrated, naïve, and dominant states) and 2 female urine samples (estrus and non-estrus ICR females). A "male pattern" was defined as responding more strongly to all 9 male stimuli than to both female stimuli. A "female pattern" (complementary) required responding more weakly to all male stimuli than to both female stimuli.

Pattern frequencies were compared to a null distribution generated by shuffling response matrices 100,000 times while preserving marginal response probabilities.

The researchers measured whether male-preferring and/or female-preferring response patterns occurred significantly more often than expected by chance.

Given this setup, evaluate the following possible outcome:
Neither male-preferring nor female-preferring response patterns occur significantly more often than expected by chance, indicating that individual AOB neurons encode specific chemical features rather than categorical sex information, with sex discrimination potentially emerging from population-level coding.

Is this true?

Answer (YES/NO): NO